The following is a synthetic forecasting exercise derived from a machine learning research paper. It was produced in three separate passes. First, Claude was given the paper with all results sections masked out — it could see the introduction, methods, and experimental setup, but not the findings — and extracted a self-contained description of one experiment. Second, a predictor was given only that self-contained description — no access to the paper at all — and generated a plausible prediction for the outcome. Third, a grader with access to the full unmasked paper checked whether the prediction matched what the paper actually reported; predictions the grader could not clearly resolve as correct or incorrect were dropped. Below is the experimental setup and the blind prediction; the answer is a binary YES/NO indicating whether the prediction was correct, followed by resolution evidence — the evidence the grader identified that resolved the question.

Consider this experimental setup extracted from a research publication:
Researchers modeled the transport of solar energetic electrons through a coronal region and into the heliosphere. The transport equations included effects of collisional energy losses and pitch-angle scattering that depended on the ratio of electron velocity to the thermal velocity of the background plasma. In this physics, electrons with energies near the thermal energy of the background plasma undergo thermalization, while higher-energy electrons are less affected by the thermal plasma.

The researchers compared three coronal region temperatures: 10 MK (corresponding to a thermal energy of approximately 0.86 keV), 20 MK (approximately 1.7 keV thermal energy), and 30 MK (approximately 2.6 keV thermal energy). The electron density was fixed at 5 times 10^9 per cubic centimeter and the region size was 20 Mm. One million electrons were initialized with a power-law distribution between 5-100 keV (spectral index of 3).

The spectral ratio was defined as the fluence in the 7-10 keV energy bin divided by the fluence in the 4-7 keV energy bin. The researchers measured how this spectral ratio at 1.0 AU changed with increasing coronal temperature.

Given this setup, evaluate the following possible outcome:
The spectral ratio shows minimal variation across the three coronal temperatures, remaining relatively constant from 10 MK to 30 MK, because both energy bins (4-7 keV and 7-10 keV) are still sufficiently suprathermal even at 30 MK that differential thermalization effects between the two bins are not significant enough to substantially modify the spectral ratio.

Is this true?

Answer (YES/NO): NO